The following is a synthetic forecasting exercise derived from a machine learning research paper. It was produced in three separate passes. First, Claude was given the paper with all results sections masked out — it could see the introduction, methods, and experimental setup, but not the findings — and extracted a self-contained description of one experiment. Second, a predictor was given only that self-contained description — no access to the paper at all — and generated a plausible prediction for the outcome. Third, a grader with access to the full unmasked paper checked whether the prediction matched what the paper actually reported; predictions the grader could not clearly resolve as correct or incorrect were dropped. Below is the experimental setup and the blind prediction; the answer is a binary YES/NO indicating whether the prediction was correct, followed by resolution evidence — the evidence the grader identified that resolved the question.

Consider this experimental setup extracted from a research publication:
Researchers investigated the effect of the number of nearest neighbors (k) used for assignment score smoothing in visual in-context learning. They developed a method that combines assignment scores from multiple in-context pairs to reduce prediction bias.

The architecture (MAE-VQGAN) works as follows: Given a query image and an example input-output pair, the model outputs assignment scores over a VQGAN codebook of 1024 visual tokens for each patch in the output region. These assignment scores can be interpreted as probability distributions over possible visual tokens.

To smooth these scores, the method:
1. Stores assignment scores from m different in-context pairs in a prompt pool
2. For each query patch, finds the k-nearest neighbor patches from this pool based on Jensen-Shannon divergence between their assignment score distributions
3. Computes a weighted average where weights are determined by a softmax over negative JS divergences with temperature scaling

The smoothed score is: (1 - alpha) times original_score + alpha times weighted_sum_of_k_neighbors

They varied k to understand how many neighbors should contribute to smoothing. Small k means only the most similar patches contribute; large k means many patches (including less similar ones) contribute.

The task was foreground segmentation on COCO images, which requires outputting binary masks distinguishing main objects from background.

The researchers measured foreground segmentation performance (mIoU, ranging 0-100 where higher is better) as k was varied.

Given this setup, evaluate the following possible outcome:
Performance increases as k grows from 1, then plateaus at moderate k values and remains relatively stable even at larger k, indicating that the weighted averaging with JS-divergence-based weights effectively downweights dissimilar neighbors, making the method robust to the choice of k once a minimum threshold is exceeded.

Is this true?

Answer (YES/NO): NO